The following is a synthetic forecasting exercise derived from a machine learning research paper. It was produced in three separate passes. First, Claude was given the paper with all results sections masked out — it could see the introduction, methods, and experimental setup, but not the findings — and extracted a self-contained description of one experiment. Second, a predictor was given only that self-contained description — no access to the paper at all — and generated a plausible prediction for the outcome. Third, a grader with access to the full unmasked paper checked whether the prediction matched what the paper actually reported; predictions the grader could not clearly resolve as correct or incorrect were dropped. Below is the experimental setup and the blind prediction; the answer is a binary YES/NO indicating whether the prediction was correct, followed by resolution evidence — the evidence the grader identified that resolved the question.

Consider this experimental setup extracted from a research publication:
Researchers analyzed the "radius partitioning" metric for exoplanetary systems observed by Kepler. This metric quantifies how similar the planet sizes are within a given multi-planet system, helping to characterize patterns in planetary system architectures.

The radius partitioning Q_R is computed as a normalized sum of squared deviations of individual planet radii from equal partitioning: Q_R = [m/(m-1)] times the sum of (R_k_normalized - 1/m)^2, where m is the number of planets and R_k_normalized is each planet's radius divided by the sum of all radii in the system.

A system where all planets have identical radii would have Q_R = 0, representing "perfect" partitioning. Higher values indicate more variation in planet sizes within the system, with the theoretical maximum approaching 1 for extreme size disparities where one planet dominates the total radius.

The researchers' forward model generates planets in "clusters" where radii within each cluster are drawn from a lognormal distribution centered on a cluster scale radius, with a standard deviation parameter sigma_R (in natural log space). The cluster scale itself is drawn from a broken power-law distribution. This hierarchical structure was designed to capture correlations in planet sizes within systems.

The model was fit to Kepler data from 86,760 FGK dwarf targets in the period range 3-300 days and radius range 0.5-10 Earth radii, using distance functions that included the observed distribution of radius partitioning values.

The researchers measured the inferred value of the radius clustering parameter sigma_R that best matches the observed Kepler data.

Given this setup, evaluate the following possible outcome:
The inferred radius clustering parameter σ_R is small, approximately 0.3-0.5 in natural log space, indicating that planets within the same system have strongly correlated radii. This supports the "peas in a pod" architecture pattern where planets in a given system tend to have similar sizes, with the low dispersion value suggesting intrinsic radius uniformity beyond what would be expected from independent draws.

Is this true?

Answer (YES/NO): YES